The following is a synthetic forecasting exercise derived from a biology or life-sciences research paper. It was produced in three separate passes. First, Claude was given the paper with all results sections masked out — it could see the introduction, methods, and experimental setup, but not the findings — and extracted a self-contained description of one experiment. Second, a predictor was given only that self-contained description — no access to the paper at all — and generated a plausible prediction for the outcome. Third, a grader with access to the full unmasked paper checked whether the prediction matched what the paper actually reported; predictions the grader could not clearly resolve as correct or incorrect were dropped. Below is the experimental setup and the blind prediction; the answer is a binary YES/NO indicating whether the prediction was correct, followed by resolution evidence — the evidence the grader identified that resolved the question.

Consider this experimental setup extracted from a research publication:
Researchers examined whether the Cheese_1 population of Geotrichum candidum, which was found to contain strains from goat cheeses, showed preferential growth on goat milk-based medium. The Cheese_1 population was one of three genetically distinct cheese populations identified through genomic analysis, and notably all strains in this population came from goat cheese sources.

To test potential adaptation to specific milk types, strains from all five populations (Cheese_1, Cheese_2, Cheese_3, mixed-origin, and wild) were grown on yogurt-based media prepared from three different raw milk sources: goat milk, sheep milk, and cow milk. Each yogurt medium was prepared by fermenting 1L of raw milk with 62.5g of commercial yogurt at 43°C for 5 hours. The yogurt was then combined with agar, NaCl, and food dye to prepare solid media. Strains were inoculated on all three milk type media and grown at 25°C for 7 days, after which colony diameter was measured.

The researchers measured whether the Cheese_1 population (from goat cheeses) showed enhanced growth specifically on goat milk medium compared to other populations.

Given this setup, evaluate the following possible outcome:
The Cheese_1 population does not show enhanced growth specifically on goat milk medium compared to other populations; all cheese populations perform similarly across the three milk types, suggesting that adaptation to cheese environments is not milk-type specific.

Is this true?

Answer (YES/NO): YES